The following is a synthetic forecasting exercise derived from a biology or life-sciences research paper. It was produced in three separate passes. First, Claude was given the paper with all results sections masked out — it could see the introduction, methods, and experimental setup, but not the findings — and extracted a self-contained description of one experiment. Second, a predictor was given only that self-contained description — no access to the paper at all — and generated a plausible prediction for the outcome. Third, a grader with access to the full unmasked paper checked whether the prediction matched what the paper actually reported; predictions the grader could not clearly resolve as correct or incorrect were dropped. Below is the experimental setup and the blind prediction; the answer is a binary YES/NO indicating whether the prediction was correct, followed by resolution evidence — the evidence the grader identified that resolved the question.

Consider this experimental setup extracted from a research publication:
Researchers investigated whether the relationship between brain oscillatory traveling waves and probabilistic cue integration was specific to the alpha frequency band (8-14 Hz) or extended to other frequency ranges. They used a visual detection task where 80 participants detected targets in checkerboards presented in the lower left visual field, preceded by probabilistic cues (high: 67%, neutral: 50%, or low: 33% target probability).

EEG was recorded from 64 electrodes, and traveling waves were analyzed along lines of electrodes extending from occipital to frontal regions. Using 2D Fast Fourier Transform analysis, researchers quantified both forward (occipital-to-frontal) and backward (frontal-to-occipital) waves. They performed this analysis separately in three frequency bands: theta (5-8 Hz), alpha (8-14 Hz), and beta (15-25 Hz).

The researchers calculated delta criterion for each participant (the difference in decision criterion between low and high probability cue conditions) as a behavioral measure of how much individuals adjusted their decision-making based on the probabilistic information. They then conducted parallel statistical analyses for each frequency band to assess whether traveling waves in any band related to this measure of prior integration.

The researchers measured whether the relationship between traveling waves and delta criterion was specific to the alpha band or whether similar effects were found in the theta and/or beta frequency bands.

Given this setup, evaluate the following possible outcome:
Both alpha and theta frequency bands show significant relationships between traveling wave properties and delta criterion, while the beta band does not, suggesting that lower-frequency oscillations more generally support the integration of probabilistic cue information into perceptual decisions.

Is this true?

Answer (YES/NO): NO